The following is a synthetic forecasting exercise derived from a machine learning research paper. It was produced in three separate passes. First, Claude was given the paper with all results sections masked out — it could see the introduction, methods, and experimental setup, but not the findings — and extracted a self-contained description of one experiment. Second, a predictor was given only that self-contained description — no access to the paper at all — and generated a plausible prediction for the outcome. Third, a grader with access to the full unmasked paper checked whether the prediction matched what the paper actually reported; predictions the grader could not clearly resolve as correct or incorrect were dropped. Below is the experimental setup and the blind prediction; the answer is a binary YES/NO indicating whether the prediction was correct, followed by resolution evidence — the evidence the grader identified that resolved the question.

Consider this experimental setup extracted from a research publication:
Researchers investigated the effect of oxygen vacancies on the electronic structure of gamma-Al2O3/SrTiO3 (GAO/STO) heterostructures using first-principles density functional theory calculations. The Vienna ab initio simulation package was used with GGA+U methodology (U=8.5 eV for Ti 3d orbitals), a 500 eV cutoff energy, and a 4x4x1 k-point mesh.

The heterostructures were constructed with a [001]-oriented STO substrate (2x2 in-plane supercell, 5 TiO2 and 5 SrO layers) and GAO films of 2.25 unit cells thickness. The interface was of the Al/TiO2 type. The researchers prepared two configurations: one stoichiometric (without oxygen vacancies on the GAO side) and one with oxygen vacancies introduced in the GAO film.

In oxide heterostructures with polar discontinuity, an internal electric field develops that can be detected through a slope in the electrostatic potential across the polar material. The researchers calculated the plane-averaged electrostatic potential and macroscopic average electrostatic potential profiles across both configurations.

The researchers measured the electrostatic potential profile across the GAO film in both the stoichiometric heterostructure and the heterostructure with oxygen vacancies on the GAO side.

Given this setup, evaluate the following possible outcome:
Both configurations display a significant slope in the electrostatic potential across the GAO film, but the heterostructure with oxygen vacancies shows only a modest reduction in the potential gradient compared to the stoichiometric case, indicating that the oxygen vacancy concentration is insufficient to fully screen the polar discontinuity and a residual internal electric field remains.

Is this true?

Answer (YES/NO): NO